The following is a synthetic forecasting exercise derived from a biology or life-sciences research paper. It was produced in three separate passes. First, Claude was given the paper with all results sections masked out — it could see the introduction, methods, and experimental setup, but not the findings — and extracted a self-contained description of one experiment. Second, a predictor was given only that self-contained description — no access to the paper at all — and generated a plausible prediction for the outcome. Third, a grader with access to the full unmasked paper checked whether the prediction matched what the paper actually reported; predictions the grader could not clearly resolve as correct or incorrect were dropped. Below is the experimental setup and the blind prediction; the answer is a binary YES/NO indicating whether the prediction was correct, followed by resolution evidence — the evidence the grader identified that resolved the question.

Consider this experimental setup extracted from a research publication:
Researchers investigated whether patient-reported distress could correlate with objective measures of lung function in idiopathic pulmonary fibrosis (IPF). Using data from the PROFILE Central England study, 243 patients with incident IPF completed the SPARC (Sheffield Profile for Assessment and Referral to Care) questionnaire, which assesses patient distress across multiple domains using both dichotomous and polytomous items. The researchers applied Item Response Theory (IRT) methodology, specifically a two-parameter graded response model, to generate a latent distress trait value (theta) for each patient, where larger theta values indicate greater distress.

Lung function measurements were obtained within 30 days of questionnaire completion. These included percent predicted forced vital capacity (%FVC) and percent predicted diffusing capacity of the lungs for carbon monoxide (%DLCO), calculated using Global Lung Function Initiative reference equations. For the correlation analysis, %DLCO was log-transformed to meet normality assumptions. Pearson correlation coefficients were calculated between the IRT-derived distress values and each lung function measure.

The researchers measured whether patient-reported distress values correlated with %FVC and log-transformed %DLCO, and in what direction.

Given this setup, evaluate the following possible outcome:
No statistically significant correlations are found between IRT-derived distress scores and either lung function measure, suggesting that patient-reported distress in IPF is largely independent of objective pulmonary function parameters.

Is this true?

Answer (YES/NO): NO